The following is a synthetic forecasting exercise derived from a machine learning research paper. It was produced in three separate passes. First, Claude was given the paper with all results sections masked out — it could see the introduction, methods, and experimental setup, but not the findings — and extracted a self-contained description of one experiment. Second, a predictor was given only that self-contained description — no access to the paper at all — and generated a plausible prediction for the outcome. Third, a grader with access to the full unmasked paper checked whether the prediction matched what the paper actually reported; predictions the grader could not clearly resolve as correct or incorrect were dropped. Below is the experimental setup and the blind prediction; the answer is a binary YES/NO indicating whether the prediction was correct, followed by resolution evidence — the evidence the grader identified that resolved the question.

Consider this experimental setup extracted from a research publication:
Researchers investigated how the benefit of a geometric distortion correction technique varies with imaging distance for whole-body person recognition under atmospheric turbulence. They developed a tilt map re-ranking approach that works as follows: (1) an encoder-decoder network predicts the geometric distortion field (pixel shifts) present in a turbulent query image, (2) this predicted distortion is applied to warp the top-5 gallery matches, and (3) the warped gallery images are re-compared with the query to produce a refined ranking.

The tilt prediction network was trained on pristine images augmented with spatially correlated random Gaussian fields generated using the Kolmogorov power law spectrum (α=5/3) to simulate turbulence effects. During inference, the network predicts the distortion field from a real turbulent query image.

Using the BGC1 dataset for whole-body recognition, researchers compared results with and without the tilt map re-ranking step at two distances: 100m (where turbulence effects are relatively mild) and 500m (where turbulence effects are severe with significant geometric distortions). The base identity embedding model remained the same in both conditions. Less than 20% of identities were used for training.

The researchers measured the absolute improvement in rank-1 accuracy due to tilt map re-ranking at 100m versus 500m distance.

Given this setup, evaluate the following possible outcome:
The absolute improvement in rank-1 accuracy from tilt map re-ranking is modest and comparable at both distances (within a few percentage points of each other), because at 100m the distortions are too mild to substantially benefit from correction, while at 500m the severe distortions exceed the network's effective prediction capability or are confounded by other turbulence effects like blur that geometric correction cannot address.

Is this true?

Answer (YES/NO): NO